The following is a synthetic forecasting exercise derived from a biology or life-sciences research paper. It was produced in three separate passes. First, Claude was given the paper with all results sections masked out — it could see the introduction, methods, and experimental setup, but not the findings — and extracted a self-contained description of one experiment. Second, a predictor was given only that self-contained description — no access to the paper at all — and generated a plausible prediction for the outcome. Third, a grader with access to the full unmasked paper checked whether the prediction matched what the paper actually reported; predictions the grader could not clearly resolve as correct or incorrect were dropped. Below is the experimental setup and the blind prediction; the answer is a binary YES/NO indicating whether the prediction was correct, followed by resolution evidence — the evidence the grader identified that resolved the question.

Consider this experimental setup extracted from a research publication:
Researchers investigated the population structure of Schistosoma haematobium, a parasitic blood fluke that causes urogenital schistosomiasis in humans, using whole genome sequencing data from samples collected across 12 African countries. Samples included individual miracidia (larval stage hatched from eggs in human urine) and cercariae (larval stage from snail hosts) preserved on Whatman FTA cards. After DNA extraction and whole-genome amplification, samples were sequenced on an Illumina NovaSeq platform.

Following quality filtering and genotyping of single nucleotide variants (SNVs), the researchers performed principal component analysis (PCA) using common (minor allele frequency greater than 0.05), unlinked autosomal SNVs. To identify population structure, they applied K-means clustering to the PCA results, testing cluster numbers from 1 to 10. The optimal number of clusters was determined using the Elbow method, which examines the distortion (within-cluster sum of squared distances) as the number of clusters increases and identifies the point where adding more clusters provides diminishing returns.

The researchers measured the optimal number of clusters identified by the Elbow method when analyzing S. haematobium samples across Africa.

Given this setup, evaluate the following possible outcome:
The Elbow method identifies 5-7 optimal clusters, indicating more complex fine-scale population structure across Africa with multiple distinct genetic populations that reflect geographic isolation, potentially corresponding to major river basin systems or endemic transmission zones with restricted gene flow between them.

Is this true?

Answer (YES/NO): NO